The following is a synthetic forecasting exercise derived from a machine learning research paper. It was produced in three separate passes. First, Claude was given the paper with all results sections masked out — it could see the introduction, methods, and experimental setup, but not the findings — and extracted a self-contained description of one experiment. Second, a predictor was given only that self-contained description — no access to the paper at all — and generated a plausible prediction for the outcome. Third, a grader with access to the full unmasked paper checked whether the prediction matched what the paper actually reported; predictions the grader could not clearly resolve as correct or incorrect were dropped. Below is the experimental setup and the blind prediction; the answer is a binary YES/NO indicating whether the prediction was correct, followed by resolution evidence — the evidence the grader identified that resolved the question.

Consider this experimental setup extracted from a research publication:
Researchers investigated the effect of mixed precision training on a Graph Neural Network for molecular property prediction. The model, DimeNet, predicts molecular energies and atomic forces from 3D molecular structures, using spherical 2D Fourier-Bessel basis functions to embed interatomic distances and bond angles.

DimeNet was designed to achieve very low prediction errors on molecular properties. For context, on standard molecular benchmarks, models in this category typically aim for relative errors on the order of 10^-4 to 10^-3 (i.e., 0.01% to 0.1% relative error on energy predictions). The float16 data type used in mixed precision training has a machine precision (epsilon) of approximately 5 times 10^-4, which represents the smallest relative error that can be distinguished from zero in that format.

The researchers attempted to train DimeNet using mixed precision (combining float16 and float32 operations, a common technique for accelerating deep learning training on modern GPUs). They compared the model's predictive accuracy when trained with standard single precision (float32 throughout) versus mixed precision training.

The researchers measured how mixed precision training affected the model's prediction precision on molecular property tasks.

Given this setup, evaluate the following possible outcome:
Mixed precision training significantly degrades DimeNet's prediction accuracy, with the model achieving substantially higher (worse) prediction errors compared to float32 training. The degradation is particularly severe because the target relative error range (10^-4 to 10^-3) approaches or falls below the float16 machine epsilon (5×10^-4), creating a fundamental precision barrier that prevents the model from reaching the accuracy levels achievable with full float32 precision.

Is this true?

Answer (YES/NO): YES